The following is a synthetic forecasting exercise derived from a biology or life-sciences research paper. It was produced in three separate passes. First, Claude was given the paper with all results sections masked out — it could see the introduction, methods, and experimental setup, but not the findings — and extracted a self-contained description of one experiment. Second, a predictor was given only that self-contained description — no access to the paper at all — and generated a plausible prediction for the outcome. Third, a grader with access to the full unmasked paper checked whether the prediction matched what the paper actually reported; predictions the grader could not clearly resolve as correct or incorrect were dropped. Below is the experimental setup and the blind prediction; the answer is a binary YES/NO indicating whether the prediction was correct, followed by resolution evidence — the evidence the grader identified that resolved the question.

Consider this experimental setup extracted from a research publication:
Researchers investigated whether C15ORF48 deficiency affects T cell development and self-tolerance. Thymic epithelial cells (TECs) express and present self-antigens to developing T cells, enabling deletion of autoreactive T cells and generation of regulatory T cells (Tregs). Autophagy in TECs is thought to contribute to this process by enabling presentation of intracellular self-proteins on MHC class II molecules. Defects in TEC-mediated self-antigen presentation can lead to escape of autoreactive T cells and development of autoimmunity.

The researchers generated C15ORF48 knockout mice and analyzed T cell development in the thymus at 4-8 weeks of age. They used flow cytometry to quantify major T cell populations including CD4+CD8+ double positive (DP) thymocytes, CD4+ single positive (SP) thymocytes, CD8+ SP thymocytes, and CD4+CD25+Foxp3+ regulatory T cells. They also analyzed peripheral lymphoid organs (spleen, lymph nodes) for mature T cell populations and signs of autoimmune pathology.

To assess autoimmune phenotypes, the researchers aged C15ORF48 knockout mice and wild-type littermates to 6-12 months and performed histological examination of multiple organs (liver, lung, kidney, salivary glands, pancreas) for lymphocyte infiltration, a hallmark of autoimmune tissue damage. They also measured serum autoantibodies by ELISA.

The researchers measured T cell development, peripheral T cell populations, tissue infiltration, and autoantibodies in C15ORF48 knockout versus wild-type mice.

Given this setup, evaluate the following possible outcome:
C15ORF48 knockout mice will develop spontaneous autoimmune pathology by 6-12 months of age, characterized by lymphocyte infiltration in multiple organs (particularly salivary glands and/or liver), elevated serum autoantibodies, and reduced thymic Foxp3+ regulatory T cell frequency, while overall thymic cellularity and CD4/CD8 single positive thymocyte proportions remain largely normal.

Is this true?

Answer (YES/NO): NO